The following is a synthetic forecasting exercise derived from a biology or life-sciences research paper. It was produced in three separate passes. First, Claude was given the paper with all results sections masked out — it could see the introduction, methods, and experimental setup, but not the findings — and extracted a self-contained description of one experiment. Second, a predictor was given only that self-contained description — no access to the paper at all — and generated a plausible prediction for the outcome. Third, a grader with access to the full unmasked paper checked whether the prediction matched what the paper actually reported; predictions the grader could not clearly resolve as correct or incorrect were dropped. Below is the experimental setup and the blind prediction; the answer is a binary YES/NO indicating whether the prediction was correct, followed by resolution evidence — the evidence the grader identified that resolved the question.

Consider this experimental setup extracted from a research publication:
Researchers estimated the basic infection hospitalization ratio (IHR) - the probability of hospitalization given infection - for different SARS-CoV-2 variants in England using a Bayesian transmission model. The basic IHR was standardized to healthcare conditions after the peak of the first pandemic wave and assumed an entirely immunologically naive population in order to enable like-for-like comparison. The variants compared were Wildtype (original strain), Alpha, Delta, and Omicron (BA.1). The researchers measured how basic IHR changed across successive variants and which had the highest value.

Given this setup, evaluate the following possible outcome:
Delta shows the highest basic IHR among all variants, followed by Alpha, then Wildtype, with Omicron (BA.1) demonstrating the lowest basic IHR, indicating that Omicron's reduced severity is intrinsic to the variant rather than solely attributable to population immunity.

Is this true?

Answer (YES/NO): NO